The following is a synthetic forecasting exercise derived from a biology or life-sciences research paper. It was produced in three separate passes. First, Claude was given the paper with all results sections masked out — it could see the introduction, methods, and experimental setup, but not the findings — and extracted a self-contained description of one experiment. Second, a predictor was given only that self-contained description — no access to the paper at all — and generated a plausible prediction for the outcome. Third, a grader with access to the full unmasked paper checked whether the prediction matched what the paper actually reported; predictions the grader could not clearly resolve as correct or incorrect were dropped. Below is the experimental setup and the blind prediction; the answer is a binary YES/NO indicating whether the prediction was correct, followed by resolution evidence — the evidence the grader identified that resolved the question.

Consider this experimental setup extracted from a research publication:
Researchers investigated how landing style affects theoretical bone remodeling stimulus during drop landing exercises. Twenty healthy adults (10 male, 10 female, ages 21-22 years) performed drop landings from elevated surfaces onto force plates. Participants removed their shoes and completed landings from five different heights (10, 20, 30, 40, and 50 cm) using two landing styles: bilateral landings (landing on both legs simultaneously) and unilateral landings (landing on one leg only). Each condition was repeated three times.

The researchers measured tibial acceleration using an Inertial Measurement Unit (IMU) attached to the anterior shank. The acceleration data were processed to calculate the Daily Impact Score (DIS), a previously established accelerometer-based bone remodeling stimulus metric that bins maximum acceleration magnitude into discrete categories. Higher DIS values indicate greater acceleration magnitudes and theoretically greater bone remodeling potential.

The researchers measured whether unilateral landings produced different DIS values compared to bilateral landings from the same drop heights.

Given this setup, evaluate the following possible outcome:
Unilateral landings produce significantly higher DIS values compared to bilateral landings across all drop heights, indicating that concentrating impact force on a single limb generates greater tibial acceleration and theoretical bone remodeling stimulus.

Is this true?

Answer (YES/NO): NO